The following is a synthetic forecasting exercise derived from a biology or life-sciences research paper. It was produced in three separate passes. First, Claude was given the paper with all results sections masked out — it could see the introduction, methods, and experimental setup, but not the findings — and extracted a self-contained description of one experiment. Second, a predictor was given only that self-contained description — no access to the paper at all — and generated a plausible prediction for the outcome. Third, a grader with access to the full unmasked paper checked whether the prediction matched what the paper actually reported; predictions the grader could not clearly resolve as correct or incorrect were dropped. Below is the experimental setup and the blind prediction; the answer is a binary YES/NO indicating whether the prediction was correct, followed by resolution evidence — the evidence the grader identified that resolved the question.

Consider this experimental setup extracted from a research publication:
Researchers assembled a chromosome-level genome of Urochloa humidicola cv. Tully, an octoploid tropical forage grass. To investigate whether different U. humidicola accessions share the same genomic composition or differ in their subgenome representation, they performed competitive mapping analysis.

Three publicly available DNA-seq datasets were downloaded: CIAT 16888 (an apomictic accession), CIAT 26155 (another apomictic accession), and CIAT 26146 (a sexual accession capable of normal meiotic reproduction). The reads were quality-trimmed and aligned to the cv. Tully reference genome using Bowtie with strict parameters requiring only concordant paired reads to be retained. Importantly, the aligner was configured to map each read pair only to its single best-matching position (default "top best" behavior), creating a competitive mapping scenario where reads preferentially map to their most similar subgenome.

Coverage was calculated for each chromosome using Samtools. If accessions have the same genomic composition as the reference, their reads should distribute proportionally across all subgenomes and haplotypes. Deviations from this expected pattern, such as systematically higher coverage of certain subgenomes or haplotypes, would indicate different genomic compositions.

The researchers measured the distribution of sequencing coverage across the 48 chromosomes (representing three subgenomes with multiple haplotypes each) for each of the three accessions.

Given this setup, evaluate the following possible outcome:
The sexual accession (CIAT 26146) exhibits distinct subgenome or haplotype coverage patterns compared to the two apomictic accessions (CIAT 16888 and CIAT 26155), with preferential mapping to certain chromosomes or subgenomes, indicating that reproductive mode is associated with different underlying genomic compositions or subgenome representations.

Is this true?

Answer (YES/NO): YES